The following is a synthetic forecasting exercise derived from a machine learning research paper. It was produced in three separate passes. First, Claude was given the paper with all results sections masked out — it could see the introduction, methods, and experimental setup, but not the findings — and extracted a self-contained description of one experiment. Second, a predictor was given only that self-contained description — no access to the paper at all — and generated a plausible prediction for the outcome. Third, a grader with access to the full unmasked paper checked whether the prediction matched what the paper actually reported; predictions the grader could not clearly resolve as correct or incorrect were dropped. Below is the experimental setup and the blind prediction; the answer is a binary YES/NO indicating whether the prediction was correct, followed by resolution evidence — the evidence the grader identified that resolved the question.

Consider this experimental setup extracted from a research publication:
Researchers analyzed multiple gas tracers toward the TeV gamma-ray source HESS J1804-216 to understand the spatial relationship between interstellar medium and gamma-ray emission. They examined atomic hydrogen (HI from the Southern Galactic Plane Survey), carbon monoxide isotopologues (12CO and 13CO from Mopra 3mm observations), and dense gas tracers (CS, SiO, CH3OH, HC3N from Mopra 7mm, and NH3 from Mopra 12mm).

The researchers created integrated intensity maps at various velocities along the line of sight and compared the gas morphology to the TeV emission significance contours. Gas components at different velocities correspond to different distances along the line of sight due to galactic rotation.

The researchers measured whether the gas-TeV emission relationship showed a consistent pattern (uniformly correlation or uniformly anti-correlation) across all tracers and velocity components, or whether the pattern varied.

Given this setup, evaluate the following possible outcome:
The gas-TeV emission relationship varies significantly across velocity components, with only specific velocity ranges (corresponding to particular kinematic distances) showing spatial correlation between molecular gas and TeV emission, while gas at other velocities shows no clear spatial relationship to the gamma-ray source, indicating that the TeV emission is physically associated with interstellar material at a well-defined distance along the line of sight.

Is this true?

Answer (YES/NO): YES